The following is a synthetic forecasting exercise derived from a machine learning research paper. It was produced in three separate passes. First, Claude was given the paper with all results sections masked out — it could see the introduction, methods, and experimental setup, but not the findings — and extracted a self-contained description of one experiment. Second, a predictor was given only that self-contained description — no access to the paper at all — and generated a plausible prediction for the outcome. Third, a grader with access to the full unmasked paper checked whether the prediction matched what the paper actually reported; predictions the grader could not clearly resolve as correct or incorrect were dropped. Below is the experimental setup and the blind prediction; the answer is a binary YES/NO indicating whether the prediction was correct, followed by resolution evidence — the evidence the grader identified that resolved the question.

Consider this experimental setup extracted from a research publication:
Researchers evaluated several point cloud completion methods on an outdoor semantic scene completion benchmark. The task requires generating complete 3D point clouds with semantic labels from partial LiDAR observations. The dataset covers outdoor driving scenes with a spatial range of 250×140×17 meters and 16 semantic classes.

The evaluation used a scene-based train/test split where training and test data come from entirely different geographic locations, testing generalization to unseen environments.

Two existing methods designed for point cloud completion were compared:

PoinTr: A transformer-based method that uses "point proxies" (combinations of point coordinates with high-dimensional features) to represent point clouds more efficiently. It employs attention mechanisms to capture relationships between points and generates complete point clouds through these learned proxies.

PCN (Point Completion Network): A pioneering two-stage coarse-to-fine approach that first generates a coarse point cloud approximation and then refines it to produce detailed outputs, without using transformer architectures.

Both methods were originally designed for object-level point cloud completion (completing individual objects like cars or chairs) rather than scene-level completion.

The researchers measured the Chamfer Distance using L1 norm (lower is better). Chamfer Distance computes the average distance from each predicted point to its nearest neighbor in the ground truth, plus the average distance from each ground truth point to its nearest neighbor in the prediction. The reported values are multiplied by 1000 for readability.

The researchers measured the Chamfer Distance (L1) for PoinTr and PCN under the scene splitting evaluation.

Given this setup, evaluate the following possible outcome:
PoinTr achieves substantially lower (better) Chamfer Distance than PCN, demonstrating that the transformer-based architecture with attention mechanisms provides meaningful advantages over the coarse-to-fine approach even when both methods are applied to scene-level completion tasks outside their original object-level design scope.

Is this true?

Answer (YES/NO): NO